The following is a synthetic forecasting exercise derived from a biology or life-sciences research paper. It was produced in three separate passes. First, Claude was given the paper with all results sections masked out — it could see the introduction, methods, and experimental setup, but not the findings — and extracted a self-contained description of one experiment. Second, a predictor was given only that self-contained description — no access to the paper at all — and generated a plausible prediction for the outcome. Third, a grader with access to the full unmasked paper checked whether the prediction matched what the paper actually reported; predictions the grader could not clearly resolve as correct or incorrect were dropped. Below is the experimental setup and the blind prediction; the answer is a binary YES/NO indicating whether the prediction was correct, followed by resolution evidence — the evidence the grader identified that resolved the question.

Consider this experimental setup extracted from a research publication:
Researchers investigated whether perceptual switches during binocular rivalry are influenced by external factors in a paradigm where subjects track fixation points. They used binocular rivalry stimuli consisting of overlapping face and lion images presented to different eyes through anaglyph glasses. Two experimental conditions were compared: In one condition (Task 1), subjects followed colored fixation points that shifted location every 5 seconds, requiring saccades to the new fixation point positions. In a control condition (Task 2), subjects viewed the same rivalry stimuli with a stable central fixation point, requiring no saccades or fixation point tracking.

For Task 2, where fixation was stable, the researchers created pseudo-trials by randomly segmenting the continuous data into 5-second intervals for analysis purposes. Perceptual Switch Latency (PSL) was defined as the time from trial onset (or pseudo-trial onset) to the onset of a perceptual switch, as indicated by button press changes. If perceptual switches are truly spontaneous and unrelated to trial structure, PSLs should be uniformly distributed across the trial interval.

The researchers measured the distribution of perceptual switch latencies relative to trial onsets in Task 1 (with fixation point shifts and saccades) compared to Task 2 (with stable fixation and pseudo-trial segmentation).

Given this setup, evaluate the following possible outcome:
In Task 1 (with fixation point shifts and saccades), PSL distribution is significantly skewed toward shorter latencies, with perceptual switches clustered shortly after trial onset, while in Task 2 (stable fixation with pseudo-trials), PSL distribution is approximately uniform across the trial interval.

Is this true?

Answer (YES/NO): YES